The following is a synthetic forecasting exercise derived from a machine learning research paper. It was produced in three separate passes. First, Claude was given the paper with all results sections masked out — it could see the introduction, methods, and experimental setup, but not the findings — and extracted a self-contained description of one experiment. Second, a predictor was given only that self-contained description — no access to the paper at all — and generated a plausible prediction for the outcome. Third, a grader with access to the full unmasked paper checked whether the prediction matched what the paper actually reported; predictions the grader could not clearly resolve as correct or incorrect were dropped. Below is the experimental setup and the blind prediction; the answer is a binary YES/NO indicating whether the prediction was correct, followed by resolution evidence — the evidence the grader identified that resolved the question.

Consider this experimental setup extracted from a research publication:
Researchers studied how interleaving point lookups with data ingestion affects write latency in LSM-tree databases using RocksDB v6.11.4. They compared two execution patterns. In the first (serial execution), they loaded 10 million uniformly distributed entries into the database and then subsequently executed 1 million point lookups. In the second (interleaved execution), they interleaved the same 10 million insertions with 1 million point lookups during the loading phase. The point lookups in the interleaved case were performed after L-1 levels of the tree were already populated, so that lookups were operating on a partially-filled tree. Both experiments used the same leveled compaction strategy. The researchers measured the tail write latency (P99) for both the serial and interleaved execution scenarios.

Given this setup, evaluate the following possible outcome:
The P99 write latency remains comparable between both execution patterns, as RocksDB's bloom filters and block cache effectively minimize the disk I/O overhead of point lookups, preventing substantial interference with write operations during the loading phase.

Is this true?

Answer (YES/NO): NO